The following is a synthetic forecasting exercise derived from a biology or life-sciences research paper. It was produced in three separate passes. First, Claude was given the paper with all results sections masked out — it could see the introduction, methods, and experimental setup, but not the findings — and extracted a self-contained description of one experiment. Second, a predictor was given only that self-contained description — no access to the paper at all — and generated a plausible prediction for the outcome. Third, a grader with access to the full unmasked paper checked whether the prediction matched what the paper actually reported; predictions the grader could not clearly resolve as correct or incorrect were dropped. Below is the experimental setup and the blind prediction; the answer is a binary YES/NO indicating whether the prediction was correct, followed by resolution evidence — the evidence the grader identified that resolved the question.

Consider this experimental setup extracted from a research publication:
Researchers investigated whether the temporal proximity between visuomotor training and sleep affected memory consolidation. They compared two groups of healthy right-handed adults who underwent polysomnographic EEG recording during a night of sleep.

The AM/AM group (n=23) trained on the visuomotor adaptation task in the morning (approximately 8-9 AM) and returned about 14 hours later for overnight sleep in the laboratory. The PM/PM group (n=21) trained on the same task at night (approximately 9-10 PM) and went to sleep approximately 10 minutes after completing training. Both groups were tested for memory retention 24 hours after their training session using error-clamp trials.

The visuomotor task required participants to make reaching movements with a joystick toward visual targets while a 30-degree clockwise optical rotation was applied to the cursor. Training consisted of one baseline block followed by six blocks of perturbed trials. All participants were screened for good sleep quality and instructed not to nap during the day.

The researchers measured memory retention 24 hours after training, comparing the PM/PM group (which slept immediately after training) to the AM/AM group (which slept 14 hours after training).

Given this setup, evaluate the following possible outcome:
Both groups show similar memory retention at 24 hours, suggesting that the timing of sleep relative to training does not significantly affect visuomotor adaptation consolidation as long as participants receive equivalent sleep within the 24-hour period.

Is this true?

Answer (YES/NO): NO